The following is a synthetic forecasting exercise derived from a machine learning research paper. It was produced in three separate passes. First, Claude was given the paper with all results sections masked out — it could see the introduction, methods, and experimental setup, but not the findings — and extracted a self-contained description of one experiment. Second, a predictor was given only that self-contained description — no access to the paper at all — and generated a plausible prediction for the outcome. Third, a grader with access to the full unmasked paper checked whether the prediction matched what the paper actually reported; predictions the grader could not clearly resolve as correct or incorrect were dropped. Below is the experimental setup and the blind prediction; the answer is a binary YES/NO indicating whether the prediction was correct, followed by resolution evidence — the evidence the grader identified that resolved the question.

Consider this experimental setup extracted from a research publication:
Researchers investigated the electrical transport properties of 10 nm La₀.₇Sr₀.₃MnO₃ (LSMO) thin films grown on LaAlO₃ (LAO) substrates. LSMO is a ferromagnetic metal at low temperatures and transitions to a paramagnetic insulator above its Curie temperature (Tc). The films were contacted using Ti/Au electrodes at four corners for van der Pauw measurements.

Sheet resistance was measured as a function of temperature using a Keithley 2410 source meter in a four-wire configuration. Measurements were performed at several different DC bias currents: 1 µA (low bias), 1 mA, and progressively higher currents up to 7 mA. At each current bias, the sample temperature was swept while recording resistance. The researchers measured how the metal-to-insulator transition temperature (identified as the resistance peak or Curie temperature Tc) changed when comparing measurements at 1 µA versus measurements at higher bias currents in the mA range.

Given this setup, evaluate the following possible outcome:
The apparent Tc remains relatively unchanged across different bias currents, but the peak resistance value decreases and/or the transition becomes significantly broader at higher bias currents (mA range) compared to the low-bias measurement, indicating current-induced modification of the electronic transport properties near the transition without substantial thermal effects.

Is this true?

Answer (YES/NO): NO